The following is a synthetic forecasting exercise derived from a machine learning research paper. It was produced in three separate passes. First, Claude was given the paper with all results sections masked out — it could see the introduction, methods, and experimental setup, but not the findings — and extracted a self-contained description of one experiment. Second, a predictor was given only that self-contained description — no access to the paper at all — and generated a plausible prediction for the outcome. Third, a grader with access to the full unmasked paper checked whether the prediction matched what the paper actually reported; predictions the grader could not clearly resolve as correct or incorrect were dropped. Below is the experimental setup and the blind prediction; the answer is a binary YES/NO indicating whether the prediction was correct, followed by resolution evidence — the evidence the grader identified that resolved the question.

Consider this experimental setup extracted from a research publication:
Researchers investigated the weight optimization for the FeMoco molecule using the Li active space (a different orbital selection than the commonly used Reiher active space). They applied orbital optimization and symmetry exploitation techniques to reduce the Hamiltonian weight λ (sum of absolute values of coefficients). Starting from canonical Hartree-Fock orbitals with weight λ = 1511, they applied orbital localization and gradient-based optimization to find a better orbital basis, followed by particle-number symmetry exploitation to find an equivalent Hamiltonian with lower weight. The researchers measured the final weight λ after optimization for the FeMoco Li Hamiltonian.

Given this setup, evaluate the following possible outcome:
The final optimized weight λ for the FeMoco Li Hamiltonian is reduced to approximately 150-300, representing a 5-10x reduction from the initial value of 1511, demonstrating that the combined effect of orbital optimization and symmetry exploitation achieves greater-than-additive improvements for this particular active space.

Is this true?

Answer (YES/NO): NO